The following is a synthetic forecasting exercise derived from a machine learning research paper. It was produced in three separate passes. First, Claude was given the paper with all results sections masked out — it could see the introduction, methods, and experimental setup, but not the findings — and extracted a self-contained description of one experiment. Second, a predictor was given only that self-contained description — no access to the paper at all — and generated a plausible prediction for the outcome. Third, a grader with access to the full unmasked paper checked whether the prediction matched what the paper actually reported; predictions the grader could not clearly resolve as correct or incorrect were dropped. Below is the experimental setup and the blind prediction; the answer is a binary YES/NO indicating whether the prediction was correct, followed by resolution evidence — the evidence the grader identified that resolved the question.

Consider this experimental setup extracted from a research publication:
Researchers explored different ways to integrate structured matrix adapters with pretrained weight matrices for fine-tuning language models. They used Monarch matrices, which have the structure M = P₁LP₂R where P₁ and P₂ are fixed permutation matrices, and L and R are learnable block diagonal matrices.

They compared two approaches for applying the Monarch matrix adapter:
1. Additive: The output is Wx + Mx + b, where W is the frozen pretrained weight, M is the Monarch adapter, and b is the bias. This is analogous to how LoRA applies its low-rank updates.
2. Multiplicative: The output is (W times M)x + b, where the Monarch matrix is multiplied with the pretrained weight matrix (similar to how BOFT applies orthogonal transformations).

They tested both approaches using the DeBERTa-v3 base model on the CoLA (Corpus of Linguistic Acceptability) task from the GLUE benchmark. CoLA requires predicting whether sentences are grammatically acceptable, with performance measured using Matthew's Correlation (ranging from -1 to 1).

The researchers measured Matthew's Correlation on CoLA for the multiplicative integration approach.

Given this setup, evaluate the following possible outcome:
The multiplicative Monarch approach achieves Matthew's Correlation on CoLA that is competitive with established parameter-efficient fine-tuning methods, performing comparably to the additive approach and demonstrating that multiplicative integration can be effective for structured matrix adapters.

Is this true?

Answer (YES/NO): NO